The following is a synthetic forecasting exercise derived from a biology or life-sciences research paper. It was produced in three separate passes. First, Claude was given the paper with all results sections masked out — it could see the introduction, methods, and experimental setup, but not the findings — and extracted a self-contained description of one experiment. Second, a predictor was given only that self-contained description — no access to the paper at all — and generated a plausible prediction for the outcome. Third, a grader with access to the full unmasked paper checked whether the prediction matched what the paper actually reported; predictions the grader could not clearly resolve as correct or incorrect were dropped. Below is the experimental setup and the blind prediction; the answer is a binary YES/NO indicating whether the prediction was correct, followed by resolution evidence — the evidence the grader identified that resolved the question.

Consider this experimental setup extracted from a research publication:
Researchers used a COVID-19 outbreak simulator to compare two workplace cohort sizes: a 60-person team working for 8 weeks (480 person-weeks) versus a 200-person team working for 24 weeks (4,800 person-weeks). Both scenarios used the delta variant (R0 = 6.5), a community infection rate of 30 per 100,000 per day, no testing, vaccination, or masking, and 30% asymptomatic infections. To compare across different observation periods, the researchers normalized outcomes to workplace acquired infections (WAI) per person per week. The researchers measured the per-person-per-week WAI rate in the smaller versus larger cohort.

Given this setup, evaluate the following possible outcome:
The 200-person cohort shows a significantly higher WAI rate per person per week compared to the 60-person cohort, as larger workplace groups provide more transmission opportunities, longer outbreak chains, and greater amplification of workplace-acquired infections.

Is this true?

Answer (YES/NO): NO